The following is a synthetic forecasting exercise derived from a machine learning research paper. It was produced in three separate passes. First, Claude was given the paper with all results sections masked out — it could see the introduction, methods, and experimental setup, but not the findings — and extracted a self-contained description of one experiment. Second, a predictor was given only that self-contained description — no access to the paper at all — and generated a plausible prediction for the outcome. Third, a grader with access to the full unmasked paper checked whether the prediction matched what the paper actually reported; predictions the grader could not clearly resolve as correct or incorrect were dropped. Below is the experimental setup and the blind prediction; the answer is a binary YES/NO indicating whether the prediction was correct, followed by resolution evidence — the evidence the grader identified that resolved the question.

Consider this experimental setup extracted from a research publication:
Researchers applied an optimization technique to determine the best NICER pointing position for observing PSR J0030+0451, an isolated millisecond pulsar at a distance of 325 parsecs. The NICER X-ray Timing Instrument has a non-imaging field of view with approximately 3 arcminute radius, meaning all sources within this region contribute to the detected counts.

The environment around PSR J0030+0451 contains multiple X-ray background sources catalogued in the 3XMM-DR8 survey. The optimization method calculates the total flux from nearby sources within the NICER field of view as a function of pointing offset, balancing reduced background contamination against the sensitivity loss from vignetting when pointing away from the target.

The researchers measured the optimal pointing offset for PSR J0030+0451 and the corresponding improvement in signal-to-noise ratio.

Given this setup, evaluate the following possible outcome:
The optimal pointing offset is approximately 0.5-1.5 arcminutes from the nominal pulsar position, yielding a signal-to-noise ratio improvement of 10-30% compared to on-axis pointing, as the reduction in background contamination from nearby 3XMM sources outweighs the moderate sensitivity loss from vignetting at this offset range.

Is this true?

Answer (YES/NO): NO